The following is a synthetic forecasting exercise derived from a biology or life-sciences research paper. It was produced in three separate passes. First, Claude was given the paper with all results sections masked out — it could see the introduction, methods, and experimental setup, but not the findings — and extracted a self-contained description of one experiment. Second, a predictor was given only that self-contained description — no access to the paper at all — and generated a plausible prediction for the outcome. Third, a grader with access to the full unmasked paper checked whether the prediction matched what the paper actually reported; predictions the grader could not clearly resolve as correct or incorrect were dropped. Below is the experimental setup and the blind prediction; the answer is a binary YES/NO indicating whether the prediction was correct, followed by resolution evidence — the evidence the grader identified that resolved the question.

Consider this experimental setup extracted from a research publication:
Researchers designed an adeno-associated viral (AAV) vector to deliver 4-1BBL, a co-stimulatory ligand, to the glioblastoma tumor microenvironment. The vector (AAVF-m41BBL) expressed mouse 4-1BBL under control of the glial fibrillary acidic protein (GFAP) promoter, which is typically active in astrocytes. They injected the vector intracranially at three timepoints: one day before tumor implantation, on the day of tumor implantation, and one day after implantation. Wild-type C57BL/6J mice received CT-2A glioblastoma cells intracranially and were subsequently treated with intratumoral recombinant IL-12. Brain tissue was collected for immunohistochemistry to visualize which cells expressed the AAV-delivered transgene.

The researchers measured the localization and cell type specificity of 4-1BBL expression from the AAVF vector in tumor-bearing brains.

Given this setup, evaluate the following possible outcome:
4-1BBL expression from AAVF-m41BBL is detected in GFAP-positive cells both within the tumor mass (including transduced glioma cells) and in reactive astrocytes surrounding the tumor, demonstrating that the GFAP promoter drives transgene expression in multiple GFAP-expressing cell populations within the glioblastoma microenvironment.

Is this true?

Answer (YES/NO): NO